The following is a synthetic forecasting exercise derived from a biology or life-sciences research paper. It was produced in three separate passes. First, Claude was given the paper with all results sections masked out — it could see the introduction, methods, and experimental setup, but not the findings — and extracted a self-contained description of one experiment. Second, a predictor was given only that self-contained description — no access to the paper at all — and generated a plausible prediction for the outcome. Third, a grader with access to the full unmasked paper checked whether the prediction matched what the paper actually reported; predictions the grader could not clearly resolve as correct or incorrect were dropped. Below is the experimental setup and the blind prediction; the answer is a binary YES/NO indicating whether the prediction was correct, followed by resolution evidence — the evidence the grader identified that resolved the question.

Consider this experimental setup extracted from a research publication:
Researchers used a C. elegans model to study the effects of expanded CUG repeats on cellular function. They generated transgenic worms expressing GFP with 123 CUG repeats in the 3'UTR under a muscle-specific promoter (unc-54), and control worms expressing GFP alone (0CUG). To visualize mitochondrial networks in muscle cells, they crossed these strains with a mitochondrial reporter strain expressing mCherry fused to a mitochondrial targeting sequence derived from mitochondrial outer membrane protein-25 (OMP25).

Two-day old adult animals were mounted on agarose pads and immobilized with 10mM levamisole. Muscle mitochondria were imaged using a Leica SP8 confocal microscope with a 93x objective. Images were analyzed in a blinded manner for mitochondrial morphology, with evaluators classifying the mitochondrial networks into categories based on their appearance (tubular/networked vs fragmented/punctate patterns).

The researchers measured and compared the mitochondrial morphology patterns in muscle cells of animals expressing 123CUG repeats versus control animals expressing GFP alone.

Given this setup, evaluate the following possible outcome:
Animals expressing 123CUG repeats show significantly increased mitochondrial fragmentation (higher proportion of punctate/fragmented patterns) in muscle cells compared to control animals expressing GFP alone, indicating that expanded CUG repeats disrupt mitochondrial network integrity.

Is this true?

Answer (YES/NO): YES